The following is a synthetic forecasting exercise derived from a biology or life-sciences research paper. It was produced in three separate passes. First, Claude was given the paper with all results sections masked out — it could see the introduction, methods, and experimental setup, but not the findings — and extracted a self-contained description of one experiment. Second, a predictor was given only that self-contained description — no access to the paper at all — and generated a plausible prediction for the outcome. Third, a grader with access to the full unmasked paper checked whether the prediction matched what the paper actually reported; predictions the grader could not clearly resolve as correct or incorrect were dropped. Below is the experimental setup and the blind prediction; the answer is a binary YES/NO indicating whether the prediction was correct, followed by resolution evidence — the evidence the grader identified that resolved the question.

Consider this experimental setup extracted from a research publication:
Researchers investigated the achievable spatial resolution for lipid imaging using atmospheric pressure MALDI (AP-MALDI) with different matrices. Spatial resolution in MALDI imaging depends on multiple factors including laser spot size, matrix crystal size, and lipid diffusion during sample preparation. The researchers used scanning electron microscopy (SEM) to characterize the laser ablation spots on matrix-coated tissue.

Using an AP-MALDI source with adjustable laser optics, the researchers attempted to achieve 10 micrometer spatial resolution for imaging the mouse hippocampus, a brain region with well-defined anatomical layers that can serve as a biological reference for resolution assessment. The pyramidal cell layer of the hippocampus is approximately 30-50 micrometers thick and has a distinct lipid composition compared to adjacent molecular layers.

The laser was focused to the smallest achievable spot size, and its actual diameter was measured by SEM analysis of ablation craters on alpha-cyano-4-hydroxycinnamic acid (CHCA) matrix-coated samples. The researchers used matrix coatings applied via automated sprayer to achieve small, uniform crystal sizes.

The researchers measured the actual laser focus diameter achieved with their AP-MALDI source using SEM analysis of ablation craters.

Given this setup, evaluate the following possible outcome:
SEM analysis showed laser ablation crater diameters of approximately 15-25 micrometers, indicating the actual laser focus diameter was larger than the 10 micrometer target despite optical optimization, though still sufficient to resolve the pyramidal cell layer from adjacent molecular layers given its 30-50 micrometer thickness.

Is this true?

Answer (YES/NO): NO